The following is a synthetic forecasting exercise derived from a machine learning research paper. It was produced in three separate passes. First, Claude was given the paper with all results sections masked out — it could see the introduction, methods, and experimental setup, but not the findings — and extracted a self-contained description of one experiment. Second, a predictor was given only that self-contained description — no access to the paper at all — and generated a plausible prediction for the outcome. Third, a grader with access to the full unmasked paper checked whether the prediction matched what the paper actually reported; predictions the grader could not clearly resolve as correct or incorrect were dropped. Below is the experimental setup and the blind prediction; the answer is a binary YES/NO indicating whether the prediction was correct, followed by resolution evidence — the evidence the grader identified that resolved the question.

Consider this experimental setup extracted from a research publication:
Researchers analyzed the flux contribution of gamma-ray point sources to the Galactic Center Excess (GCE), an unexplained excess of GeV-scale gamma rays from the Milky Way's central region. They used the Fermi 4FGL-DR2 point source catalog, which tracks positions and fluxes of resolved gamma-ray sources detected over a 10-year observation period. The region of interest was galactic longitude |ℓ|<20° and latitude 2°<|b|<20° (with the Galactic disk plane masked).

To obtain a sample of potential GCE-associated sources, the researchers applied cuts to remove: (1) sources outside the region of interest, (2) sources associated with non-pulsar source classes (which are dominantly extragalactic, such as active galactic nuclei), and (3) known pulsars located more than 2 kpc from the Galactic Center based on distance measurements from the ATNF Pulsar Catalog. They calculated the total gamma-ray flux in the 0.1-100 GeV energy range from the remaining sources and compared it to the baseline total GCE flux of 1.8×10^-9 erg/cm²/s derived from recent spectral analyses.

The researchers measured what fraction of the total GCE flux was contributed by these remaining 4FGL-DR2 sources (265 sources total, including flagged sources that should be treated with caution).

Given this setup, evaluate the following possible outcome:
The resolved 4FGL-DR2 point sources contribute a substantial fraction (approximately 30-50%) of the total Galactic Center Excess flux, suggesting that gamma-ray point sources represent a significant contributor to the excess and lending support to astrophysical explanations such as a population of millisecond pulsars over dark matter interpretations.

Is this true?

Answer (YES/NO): NO